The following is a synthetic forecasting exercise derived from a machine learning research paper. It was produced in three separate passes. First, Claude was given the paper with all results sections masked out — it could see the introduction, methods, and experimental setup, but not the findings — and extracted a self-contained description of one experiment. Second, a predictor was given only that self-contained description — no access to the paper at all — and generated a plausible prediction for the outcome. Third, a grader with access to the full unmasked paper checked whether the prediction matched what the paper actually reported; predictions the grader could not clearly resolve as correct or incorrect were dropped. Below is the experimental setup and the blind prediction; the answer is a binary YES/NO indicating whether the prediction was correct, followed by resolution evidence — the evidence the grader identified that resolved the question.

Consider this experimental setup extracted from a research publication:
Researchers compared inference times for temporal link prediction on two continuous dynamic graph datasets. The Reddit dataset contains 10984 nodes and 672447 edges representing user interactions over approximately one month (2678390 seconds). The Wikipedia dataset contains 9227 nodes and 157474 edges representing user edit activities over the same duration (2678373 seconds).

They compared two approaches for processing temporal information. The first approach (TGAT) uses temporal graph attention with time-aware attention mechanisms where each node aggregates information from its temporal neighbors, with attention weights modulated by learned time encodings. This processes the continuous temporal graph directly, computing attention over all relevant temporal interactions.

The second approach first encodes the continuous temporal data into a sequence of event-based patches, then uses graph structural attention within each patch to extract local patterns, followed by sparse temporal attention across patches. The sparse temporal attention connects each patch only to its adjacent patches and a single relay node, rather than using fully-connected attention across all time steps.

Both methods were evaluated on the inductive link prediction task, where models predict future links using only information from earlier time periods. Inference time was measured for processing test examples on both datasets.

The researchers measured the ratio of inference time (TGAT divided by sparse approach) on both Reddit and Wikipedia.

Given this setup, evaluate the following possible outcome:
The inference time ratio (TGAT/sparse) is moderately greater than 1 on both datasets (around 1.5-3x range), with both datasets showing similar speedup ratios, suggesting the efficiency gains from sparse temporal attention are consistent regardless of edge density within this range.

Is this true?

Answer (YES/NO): YES